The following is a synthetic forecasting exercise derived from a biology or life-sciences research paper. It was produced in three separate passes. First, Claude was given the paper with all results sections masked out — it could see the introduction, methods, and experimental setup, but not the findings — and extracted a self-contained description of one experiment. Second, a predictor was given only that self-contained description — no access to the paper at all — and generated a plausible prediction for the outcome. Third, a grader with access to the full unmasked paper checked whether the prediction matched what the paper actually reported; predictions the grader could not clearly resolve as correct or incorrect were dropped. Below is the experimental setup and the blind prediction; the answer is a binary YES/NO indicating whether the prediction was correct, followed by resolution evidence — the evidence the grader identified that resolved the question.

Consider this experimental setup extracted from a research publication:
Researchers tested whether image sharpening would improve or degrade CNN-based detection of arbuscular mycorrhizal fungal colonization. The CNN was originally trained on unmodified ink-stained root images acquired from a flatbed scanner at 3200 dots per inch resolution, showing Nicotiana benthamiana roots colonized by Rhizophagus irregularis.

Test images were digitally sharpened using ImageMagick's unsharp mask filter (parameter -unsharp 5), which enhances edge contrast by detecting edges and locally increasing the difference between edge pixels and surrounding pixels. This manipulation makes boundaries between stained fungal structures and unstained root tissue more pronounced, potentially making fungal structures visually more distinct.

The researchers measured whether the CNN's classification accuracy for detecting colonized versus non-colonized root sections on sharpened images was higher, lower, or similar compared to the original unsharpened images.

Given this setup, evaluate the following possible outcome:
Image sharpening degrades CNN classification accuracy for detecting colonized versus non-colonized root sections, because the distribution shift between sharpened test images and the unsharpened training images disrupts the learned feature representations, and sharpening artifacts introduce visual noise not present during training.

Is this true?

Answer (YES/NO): NO